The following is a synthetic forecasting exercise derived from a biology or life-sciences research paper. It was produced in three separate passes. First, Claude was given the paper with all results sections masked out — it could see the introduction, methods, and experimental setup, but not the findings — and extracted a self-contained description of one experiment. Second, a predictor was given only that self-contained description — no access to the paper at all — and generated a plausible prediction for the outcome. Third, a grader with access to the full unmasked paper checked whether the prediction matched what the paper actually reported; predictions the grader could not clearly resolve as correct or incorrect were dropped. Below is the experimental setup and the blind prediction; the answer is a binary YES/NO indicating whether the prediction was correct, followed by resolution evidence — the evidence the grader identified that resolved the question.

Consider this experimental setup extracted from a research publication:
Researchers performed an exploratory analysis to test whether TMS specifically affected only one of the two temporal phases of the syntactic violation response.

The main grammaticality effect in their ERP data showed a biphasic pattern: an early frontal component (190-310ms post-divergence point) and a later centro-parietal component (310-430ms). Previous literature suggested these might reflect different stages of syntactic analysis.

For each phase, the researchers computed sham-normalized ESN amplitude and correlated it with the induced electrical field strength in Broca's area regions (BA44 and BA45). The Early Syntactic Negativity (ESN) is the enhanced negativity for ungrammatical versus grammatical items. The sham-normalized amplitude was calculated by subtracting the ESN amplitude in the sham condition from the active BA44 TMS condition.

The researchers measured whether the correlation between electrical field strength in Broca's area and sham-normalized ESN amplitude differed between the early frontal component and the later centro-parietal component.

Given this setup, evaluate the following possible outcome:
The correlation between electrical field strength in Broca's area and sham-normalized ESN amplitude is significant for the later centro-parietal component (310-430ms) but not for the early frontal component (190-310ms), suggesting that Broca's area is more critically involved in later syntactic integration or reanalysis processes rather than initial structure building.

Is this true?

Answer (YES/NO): NO